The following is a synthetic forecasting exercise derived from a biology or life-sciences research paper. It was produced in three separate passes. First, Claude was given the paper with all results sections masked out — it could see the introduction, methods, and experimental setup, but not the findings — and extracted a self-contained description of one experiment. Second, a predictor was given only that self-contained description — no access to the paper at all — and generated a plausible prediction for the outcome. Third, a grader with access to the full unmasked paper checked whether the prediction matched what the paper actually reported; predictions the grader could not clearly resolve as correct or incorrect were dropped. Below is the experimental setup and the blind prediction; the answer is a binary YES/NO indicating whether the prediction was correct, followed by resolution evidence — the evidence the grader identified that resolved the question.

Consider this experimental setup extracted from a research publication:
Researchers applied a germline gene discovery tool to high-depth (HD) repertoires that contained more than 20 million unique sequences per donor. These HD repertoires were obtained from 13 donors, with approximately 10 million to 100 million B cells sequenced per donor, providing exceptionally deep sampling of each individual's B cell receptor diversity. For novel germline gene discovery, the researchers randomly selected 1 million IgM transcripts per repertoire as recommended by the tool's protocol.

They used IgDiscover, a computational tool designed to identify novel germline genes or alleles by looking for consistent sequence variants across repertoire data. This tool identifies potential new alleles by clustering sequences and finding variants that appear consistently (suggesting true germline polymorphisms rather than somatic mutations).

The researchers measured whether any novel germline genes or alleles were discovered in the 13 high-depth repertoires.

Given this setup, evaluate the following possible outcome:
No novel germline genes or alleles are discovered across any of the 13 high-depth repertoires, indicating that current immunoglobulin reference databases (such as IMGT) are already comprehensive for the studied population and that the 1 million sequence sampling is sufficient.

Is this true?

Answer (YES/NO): YES